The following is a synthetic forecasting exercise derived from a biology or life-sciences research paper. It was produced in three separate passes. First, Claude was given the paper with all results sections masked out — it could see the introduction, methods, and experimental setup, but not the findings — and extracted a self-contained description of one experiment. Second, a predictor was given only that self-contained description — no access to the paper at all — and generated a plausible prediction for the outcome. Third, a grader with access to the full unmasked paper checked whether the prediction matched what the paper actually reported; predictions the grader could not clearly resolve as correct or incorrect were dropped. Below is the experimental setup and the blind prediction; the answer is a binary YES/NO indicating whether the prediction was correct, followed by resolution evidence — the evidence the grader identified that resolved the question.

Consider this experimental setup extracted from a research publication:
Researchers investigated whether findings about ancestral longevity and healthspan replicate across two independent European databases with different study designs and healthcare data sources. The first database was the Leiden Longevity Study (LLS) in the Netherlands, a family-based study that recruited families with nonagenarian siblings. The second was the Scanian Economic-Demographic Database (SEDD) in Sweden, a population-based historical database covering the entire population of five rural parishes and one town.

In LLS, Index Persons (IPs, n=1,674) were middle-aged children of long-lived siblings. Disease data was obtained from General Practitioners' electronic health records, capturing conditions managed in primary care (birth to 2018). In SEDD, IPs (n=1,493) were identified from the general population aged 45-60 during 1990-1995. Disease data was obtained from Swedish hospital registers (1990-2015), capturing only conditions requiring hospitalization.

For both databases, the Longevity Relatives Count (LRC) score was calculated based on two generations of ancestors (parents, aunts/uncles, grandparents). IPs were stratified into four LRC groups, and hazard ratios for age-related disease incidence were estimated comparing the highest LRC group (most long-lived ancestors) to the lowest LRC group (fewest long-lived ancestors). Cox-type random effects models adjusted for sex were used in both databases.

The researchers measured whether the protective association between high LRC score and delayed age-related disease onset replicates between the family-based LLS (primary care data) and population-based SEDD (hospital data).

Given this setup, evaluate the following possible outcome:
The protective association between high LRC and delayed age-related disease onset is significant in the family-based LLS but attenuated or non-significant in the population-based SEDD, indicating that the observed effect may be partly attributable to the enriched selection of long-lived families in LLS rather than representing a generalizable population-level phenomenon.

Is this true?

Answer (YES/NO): NO